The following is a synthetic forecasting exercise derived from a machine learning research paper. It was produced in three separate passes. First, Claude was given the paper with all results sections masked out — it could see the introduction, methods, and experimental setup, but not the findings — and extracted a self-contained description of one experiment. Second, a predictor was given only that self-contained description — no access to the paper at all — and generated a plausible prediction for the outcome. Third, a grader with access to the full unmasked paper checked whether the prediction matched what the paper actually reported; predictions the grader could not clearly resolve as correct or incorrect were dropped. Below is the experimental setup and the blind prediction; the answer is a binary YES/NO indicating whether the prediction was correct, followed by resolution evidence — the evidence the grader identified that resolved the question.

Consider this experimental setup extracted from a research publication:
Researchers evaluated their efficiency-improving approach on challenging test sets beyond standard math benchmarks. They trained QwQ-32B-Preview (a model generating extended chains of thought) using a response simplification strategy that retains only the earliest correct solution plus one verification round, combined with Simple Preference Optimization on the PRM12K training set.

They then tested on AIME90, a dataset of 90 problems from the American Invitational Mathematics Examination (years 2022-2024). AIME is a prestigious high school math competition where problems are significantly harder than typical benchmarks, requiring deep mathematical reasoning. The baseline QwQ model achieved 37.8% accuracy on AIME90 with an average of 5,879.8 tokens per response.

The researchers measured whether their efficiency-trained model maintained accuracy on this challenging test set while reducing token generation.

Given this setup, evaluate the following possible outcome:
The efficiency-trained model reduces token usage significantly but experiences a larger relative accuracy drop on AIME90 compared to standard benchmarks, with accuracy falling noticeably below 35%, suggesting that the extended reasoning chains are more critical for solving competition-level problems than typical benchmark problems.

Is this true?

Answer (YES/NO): NO